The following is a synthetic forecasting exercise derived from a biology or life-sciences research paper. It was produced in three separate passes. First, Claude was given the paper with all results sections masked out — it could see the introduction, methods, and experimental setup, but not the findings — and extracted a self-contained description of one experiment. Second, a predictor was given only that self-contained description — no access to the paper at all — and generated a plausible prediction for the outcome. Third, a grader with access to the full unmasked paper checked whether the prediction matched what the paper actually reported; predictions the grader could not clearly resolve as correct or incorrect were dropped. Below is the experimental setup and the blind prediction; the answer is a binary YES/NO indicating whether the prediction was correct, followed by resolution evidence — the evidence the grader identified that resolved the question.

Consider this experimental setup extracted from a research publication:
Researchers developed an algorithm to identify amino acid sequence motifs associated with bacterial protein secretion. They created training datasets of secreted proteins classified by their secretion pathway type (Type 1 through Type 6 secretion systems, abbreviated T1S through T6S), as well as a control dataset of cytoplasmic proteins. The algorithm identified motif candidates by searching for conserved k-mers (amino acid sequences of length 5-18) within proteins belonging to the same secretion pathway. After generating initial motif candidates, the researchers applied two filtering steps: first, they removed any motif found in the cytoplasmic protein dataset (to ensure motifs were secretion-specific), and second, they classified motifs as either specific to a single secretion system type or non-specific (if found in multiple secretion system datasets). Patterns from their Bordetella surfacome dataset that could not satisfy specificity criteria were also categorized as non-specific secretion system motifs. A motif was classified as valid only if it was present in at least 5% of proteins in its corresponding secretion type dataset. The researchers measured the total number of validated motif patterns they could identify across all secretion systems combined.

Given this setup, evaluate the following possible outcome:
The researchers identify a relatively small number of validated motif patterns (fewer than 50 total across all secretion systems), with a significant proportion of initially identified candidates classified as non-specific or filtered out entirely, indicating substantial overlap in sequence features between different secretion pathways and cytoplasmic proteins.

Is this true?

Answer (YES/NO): NO